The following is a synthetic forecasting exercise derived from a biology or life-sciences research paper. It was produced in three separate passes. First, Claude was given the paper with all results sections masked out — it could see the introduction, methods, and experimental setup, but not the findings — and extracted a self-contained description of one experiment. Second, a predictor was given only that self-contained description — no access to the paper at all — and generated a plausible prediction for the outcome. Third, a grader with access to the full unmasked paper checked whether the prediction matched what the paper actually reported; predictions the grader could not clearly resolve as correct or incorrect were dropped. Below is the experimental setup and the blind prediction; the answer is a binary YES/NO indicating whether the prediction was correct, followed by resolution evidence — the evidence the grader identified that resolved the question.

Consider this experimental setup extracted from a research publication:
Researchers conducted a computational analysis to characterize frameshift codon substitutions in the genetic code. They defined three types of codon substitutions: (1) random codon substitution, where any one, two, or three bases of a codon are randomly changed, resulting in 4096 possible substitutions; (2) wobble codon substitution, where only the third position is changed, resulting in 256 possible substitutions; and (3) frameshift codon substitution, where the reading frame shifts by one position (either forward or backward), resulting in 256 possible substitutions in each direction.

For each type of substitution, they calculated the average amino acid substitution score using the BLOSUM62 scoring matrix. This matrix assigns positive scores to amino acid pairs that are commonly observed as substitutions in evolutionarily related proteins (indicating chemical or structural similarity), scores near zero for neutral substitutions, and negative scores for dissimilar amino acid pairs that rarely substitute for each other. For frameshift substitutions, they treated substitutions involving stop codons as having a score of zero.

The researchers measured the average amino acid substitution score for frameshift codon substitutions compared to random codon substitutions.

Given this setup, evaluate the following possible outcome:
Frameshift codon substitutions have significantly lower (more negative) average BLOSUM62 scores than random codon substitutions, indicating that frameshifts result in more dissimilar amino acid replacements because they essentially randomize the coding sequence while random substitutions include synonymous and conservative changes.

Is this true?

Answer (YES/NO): NO